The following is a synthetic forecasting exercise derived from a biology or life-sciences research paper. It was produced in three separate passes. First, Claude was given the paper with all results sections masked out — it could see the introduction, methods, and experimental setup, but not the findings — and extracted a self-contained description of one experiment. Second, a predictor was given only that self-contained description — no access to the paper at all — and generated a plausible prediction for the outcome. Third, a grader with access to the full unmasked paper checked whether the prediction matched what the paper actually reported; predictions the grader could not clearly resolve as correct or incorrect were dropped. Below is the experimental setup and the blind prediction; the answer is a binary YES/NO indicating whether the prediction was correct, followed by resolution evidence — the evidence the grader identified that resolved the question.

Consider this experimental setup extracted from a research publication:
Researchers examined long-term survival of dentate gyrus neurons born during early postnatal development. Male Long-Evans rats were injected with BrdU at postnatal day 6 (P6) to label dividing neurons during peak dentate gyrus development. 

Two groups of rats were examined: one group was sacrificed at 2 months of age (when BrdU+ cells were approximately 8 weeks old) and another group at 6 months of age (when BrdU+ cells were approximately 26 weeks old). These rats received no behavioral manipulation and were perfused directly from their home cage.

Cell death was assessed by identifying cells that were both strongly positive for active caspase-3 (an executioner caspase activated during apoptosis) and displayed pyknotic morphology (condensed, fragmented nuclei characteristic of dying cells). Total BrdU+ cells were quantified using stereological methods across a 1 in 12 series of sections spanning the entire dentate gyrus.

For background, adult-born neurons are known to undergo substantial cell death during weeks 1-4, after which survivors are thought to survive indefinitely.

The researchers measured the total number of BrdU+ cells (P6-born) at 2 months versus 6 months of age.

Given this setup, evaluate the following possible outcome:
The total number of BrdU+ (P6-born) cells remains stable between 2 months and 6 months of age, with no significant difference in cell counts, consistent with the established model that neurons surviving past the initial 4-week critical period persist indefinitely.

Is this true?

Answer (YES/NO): NO